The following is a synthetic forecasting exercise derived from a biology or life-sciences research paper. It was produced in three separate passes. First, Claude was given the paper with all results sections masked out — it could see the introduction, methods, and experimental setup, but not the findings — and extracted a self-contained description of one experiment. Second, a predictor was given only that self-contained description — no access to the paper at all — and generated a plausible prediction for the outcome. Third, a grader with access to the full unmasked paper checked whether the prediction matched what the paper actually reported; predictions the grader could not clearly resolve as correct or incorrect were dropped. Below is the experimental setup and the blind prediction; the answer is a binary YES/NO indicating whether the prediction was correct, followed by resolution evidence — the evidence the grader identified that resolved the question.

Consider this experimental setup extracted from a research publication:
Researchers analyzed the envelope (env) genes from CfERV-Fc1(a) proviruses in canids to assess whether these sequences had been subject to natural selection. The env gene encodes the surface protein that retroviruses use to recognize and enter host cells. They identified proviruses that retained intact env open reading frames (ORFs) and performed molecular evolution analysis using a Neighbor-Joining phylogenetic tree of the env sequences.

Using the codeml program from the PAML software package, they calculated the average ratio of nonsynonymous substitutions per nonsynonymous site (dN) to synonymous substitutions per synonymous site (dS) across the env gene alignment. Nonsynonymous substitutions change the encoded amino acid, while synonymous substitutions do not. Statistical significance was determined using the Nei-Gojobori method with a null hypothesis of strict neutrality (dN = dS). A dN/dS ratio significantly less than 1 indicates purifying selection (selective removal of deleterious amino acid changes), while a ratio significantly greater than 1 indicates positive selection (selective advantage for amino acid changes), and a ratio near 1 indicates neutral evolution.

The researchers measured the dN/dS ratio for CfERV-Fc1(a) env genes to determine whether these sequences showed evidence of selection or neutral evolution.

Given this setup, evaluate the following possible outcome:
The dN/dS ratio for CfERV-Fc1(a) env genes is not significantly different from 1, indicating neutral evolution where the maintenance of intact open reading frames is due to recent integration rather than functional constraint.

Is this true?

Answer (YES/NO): NO